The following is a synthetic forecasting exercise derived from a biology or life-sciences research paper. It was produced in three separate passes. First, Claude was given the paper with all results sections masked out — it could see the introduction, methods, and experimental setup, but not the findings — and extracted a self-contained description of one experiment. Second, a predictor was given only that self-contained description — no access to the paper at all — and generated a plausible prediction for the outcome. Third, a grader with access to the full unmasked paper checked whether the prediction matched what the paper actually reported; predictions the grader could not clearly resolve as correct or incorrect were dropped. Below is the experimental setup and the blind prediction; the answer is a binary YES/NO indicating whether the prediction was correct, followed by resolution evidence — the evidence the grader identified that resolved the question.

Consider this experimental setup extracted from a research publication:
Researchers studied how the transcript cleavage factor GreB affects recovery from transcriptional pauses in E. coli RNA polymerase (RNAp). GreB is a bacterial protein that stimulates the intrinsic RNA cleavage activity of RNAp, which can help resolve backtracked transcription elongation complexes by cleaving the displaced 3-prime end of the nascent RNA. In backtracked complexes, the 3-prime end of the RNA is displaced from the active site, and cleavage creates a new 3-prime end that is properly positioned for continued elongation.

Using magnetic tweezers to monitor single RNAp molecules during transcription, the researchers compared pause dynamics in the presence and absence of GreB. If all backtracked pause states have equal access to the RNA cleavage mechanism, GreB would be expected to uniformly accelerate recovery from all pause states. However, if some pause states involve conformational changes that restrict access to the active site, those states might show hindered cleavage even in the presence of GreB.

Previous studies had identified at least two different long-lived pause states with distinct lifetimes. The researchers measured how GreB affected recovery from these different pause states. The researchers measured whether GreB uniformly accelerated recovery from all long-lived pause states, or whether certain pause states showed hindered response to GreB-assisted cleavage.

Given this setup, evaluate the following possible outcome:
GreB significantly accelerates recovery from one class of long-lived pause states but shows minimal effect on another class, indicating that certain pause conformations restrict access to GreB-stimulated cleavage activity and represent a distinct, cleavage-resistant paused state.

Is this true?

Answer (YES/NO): YES